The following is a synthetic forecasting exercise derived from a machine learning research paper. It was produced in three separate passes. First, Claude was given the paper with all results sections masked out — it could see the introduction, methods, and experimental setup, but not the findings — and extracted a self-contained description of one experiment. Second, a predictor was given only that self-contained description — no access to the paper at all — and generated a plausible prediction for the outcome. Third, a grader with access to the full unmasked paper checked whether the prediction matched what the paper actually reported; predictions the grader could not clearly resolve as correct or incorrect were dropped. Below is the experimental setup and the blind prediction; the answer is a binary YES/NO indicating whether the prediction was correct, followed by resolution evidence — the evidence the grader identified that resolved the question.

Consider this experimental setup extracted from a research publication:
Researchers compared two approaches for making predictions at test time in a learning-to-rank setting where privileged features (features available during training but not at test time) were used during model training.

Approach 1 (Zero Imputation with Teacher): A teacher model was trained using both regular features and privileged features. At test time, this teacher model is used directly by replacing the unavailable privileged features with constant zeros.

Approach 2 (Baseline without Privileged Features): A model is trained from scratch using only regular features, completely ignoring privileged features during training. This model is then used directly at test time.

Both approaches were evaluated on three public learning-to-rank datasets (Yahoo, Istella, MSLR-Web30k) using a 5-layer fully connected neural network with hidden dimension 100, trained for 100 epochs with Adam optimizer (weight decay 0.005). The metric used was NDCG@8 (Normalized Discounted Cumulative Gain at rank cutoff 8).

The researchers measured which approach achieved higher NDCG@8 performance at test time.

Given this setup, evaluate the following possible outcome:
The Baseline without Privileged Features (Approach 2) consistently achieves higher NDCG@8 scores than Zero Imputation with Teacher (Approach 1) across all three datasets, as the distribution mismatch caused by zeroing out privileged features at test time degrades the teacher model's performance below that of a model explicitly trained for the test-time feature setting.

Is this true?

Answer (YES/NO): YES